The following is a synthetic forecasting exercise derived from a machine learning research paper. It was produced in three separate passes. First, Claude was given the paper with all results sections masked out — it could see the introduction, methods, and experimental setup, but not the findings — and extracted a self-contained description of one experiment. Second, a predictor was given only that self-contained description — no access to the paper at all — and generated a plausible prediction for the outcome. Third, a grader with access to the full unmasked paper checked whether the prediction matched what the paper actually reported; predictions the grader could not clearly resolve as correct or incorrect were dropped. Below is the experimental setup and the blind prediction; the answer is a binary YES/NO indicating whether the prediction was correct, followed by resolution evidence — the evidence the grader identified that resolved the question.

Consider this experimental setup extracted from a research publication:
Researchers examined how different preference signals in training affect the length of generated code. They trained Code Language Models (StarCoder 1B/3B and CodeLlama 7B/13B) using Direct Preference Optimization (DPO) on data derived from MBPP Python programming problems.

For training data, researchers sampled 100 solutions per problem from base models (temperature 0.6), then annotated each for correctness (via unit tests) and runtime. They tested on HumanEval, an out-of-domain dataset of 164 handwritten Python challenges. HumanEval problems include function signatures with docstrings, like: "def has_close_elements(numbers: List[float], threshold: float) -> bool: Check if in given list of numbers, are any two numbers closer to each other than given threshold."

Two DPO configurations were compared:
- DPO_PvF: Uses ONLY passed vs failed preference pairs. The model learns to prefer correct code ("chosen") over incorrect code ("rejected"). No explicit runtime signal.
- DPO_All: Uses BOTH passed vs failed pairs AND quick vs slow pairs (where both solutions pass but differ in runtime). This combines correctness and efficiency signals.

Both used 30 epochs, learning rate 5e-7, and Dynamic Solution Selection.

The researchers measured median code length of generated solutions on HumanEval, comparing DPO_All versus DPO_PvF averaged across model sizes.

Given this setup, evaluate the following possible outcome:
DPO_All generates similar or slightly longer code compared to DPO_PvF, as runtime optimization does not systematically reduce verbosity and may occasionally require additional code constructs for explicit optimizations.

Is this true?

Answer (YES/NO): NO